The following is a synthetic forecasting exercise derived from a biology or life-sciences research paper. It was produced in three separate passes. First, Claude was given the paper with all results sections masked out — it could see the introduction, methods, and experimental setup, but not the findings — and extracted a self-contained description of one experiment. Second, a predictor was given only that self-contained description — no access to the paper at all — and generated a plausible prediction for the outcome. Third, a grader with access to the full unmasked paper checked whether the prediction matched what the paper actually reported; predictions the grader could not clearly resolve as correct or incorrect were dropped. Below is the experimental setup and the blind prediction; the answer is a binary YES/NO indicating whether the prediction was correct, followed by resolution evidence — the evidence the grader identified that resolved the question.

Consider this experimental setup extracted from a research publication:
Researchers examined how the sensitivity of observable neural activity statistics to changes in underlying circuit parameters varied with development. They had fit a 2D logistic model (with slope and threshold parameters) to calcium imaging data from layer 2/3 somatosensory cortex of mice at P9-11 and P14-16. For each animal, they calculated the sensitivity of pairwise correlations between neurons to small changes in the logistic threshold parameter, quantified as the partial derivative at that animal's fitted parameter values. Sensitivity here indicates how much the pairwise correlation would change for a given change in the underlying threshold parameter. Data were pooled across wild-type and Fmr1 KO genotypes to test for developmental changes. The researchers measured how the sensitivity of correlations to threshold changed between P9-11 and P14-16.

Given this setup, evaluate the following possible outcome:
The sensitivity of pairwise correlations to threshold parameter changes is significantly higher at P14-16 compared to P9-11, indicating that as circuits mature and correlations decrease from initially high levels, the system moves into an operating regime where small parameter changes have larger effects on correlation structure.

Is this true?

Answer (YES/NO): NO